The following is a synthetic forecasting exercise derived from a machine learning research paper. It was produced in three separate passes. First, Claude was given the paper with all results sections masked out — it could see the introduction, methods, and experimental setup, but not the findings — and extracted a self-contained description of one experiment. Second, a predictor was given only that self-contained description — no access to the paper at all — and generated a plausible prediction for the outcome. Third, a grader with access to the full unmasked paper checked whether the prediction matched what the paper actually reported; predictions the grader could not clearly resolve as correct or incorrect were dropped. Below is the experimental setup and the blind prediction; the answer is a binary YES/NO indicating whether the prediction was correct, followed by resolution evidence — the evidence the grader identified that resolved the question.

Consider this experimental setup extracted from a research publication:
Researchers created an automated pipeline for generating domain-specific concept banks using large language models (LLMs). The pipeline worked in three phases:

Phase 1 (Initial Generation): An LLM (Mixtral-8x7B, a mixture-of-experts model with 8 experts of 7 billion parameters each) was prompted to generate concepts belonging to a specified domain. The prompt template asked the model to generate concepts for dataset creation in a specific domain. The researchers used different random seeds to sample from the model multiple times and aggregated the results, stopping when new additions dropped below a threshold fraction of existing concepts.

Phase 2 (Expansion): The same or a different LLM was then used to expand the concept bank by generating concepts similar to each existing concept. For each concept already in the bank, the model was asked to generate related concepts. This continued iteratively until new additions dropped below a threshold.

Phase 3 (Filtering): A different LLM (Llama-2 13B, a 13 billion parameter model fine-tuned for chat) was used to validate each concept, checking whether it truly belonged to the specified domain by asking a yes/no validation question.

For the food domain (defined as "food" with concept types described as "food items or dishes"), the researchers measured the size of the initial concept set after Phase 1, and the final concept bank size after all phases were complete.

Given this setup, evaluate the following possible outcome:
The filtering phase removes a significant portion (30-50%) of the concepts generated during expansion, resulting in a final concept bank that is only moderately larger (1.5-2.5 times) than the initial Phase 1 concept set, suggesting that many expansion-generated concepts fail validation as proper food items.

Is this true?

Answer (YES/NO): NO